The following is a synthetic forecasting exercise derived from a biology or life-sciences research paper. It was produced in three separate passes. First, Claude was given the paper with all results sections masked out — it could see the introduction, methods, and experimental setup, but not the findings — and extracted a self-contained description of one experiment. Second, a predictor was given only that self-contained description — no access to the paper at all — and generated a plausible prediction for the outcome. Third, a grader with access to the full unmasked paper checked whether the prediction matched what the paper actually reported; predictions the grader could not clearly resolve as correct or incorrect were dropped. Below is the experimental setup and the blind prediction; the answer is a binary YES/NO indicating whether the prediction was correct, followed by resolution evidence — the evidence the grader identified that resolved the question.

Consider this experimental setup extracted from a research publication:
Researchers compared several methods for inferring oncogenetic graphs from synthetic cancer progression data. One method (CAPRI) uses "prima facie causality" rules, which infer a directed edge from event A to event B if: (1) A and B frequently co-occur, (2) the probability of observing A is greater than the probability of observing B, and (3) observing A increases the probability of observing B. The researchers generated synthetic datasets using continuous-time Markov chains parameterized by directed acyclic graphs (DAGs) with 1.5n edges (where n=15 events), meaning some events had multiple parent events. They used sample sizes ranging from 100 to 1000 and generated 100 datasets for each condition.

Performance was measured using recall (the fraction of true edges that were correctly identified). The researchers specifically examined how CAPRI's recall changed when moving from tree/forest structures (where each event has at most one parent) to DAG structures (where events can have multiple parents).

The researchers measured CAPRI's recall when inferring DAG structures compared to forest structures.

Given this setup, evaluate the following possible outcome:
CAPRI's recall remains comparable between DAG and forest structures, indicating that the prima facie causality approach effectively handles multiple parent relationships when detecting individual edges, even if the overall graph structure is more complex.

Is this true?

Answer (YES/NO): NO